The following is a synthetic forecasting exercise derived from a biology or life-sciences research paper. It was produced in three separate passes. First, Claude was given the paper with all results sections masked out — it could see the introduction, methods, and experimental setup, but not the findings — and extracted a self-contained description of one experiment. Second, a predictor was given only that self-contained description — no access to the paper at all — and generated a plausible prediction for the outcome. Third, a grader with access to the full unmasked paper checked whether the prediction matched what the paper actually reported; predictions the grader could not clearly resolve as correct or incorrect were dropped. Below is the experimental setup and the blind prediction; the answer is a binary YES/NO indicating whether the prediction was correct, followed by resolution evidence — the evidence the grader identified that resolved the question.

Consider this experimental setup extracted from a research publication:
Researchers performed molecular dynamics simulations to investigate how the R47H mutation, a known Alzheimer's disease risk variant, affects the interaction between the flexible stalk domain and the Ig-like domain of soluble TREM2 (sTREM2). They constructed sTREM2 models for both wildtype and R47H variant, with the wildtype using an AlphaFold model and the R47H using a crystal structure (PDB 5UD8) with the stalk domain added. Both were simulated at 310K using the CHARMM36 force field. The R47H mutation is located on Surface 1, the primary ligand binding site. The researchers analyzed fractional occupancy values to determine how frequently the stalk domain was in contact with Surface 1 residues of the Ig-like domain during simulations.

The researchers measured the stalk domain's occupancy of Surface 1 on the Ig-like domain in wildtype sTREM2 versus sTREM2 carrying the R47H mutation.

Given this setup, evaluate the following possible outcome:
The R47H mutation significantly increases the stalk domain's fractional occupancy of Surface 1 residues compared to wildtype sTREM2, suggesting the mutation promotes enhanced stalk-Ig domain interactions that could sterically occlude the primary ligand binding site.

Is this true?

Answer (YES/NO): YES